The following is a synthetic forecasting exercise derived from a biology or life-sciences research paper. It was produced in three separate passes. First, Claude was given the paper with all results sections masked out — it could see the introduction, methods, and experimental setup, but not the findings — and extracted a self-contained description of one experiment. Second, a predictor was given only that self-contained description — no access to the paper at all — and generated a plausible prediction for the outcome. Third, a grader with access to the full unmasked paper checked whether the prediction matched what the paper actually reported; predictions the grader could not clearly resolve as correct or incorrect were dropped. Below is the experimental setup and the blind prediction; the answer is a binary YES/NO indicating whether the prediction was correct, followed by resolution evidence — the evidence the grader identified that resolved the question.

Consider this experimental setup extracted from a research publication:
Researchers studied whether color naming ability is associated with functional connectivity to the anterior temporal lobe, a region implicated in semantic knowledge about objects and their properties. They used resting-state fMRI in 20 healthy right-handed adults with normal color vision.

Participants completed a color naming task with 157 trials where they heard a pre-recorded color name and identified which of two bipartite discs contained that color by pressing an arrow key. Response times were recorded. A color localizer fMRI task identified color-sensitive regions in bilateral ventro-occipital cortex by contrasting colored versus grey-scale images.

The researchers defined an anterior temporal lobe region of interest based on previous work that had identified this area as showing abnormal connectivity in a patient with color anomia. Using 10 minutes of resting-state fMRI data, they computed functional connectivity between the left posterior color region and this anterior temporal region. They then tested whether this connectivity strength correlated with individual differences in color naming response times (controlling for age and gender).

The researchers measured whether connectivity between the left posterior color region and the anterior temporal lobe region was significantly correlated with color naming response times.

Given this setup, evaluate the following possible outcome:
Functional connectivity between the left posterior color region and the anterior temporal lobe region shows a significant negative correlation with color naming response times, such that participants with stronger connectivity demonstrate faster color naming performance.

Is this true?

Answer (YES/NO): YES